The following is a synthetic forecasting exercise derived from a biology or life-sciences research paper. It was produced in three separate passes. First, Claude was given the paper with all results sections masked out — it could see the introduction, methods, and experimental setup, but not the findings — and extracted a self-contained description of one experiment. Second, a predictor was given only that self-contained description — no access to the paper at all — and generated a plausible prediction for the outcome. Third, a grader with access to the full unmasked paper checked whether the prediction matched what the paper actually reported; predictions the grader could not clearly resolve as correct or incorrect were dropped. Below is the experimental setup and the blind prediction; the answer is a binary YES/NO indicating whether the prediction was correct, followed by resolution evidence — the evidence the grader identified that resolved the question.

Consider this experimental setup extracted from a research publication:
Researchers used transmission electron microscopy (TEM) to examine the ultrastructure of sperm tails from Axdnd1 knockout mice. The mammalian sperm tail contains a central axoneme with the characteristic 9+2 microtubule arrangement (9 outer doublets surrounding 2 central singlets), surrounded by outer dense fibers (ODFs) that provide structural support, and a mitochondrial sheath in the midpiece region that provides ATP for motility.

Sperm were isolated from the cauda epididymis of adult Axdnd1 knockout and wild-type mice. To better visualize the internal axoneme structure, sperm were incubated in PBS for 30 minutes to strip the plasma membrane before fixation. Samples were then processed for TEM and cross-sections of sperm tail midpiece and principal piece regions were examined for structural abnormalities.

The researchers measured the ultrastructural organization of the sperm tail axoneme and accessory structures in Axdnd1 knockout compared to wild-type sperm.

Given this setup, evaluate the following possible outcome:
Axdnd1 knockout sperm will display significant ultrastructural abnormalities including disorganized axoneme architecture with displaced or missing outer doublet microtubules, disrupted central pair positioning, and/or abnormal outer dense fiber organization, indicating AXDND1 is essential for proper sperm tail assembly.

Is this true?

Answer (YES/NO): YES